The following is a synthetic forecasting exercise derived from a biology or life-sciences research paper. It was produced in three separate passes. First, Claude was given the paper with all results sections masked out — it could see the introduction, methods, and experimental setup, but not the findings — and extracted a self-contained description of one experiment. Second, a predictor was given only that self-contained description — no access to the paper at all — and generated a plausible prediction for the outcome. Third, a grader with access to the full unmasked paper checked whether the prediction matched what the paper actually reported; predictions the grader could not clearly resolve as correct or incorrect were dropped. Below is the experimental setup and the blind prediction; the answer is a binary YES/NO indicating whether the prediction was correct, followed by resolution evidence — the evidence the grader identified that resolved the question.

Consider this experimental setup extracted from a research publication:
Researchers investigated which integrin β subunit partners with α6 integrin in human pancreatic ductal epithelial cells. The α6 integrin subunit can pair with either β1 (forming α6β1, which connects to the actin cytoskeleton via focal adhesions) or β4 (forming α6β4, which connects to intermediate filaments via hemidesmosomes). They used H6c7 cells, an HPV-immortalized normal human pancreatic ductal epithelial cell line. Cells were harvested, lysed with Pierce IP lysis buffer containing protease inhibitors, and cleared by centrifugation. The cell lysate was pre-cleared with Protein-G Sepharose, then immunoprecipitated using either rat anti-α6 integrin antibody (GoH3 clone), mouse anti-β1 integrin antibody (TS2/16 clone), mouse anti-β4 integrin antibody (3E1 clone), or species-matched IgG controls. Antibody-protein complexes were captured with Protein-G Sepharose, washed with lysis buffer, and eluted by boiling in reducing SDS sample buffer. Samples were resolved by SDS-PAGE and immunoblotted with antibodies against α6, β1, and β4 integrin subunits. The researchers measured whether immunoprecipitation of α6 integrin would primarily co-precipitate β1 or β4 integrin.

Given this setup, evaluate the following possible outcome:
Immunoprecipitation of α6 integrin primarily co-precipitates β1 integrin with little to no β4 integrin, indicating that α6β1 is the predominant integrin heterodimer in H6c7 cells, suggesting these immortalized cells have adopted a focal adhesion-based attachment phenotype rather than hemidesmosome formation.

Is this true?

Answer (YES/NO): NO